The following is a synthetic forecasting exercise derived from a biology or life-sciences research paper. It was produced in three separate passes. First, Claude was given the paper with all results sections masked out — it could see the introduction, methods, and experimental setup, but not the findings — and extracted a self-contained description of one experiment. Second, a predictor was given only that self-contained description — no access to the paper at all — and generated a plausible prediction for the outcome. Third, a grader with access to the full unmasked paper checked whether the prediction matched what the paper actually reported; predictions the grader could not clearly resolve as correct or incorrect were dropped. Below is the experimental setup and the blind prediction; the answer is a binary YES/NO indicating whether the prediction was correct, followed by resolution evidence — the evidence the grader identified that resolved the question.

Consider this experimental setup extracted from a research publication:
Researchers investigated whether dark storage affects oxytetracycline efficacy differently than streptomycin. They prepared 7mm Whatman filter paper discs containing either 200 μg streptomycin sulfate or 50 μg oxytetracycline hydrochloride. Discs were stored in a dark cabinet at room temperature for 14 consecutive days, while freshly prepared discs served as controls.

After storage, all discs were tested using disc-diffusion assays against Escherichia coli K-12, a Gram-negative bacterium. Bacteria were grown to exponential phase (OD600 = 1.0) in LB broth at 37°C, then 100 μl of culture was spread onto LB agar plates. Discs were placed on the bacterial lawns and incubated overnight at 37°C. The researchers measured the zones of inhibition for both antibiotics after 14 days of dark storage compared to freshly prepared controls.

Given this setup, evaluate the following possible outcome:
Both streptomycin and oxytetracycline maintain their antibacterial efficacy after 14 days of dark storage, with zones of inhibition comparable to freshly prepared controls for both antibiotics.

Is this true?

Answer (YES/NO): YES